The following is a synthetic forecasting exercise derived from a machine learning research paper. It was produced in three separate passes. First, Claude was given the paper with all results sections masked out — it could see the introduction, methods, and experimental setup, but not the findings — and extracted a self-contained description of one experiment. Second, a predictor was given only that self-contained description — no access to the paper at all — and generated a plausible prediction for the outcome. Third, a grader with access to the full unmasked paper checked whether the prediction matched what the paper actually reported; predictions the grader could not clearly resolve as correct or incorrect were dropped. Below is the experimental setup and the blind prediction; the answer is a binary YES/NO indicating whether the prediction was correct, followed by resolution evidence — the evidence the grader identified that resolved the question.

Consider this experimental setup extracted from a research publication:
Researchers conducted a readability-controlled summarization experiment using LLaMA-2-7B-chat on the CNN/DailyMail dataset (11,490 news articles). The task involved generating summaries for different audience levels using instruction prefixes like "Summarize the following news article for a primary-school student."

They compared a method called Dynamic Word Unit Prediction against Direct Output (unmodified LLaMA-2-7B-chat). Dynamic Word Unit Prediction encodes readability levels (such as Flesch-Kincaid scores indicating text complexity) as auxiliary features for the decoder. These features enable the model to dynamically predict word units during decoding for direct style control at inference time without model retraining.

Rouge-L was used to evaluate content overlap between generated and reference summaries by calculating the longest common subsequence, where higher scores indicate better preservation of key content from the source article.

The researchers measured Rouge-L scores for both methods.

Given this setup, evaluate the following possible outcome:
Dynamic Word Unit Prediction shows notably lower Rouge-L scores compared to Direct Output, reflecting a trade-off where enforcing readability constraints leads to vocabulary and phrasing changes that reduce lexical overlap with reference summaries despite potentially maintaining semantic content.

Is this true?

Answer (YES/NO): NO